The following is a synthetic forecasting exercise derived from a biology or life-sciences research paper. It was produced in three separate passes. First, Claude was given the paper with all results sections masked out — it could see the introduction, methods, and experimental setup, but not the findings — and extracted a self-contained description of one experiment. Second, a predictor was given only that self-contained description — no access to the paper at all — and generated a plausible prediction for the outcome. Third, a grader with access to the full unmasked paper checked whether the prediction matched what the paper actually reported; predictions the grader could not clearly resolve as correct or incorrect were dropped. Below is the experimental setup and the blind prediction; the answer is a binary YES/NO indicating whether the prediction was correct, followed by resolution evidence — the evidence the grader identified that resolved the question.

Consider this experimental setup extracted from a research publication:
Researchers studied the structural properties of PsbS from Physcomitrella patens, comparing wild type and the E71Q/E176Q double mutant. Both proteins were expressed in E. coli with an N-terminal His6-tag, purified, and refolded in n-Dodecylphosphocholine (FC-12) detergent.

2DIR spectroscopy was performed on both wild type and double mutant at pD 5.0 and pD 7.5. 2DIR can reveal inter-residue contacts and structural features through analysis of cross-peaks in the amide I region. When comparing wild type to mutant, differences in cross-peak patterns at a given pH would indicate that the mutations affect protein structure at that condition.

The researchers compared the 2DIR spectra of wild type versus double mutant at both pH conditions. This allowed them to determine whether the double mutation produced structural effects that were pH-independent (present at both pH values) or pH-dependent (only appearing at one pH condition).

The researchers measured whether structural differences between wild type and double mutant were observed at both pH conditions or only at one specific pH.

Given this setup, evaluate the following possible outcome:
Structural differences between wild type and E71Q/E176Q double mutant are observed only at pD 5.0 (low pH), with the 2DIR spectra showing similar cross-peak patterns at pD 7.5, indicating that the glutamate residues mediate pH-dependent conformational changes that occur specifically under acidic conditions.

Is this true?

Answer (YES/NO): NO